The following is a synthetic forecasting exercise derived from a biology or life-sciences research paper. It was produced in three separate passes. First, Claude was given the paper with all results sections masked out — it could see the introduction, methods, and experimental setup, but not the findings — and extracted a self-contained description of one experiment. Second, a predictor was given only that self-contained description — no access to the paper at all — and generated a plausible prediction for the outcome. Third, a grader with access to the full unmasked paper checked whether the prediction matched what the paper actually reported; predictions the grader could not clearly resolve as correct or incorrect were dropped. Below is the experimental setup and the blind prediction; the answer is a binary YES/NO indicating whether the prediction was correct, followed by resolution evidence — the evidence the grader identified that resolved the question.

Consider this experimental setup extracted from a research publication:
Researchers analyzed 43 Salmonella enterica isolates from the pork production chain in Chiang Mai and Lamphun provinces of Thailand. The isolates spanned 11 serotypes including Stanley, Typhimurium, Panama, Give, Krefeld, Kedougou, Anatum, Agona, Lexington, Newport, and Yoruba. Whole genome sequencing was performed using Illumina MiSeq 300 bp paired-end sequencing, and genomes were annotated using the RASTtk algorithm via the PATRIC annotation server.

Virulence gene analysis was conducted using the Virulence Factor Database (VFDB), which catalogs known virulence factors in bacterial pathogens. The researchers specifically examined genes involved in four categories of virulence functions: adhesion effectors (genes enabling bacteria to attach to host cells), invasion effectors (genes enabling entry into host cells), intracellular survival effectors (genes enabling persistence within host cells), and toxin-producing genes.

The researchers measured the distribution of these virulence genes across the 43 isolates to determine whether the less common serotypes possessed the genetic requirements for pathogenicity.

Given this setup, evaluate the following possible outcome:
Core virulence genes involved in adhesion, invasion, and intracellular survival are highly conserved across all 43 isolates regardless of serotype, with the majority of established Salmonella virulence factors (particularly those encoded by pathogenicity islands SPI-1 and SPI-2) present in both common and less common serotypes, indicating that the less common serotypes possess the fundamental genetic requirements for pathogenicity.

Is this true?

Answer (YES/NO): YES